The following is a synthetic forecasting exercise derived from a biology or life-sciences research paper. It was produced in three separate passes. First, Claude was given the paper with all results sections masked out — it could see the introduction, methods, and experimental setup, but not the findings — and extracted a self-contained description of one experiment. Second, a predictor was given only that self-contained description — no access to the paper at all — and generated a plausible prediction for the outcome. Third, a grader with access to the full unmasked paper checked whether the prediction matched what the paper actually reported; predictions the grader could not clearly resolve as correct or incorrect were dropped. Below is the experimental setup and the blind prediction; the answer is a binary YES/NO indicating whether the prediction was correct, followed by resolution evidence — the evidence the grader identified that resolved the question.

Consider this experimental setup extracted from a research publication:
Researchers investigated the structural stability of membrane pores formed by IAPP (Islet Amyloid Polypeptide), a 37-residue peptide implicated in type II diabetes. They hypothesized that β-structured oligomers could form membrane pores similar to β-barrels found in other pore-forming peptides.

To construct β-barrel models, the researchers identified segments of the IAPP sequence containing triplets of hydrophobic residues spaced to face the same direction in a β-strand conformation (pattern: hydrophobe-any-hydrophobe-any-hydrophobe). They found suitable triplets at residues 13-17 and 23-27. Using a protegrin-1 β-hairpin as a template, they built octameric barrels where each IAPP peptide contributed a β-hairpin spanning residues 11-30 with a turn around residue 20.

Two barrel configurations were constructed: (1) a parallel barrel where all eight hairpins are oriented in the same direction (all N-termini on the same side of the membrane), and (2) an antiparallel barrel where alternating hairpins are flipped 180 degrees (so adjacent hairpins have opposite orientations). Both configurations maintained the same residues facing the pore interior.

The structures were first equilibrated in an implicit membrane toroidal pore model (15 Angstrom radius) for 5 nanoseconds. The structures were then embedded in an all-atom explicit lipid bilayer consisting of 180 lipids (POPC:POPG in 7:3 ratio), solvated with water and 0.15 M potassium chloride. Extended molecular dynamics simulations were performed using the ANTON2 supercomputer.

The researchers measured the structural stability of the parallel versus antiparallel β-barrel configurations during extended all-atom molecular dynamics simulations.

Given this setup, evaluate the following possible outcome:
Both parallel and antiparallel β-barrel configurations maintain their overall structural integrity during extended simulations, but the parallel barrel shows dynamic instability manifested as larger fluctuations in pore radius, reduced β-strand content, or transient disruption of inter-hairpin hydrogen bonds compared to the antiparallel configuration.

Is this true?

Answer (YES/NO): NO